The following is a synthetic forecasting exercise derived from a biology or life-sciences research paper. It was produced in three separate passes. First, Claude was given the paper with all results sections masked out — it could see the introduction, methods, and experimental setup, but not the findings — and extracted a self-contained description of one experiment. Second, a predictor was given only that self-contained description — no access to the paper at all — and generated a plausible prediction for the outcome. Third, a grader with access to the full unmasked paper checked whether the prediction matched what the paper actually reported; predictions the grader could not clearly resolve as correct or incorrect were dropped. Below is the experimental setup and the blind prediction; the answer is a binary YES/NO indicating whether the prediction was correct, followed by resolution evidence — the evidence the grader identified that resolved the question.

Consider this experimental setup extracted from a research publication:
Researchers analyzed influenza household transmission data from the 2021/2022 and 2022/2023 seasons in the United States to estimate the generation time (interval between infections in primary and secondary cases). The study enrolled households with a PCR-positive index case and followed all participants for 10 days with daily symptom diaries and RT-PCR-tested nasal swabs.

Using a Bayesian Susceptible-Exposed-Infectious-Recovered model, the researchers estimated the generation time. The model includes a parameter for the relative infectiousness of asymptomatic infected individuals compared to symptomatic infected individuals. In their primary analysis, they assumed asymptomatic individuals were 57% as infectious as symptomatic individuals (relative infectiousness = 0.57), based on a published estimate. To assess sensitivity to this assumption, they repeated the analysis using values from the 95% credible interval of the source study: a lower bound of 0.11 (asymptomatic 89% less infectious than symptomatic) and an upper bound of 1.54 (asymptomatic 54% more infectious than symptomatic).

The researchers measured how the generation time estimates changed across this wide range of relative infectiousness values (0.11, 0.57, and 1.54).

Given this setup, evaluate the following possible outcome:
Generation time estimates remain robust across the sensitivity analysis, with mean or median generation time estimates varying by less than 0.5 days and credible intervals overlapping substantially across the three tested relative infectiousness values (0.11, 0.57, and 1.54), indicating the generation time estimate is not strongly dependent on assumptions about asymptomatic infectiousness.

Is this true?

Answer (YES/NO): YES